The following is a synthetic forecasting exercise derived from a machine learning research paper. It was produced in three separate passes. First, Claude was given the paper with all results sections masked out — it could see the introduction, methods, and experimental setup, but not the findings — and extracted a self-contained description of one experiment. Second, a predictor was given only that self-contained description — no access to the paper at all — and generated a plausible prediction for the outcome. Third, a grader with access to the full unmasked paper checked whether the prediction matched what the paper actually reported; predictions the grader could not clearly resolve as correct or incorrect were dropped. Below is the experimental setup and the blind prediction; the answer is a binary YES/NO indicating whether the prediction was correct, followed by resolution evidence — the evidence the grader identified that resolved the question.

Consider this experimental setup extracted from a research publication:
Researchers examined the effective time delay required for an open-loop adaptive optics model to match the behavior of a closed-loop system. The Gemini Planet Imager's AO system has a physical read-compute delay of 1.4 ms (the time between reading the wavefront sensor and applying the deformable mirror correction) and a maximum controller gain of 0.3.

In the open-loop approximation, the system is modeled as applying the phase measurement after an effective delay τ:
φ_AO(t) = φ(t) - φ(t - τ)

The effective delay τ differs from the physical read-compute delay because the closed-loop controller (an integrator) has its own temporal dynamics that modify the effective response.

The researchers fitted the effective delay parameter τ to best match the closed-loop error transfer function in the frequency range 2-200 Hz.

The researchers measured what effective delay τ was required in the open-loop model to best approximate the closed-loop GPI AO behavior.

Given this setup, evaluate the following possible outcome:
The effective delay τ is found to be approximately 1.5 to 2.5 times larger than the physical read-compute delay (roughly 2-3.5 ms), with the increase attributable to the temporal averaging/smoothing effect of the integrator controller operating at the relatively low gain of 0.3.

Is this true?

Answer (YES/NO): YES